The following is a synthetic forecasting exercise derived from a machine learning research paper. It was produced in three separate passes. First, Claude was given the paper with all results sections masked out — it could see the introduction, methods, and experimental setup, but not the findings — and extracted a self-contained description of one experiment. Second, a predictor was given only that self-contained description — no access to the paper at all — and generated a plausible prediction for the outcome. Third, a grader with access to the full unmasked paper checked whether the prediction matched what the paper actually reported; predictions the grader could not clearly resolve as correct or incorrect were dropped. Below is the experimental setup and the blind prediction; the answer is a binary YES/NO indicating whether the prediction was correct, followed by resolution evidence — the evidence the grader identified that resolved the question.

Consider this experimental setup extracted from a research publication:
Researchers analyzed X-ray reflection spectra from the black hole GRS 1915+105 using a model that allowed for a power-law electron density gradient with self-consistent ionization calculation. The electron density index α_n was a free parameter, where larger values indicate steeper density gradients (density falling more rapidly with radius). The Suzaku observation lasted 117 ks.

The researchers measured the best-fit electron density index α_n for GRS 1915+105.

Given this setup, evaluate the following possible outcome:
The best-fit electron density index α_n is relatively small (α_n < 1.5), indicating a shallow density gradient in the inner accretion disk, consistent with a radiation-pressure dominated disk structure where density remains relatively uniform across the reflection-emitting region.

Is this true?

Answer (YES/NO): YES